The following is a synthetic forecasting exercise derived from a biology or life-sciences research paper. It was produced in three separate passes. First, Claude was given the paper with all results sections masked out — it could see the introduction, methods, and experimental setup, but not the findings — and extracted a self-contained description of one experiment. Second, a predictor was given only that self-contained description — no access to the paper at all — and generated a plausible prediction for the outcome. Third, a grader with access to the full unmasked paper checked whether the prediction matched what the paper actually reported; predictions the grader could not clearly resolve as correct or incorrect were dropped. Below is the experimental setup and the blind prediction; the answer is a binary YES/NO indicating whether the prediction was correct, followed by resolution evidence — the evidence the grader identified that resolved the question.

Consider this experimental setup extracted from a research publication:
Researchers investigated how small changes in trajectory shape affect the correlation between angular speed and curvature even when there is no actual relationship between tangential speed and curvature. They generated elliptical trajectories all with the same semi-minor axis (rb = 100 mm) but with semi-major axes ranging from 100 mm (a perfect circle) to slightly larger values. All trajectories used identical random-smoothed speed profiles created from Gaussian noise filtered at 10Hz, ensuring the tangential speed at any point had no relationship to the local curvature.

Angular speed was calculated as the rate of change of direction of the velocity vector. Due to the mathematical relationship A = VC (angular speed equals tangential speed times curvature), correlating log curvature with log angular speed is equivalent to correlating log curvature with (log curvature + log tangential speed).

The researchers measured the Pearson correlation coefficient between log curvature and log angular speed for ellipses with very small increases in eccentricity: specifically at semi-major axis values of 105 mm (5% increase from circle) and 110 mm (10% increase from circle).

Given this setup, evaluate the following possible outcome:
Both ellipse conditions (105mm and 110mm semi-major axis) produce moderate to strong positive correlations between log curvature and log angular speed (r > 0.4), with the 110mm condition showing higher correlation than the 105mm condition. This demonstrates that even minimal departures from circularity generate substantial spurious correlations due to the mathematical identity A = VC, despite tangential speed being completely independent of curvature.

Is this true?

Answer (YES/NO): YES